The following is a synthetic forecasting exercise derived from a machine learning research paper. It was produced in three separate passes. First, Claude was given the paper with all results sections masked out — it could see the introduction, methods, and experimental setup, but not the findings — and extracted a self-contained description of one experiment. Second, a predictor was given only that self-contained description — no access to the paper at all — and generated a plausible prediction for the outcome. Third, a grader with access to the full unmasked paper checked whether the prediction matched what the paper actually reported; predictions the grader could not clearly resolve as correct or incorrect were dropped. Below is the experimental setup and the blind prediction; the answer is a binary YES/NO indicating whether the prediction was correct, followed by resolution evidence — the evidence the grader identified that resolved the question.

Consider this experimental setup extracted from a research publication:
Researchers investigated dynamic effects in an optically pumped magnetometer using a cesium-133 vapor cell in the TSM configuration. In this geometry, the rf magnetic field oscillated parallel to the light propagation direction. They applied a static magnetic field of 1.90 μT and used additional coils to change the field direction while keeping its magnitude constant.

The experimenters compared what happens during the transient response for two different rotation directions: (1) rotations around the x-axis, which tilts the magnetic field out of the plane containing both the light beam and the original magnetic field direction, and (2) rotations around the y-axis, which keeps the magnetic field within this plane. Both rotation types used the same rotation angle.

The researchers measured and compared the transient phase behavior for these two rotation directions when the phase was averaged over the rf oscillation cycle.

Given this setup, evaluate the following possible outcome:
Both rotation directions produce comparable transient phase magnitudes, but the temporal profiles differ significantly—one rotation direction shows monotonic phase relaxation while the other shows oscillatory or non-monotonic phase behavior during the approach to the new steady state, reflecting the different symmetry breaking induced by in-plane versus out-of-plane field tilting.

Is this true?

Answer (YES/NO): NO